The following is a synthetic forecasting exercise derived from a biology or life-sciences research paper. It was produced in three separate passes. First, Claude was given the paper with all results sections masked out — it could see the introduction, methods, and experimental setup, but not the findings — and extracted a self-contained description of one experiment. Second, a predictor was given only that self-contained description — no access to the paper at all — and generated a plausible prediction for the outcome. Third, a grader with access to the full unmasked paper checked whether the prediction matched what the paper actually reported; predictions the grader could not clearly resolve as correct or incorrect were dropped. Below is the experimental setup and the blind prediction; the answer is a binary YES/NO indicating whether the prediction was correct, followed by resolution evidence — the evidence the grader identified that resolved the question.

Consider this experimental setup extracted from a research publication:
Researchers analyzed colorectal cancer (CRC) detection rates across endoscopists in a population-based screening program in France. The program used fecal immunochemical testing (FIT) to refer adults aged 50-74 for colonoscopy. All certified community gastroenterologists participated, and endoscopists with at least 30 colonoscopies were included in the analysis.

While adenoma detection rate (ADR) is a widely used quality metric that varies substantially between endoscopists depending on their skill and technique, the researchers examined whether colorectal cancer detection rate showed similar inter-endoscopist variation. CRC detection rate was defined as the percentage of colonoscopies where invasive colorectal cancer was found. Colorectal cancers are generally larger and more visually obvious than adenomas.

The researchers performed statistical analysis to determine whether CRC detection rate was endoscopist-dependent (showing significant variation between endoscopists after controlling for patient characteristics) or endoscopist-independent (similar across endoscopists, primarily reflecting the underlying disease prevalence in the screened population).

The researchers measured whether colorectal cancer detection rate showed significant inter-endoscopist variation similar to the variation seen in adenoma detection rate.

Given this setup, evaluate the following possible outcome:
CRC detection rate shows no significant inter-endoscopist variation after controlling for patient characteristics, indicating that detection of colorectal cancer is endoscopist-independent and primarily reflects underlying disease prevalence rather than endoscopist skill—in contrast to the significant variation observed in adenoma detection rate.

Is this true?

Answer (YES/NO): YES